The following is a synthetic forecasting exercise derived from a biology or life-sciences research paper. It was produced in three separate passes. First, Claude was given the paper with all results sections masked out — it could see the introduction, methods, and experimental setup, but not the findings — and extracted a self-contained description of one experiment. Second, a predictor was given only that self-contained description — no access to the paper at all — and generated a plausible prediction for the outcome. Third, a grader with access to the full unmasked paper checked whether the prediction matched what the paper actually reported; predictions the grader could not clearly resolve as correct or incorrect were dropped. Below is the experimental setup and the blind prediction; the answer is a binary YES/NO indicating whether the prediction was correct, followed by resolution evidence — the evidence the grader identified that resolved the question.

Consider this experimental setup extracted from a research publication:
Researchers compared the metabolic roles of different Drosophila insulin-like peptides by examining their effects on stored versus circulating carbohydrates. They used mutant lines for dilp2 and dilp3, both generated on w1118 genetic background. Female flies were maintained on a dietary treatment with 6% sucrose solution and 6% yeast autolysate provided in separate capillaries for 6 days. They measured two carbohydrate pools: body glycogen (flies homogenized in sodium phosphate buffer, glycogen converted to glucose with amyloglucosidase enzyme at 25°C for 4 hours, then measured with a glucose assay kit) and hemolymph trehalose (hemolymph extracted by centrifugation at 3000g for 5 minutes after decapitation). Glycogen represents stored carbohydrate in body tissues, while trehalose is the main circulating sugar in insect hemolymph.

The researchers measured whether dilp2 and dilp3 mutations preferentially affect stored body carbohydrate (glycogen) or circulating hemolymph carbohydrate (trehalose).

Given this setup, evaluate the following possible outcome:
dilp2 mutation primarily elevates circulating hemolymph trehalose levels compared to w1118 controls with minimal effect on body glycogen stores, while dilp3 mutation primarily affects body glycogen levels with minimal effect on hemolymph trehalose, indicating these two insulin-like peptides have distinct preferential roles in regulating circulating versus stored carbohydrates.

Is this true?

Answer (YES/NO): NO